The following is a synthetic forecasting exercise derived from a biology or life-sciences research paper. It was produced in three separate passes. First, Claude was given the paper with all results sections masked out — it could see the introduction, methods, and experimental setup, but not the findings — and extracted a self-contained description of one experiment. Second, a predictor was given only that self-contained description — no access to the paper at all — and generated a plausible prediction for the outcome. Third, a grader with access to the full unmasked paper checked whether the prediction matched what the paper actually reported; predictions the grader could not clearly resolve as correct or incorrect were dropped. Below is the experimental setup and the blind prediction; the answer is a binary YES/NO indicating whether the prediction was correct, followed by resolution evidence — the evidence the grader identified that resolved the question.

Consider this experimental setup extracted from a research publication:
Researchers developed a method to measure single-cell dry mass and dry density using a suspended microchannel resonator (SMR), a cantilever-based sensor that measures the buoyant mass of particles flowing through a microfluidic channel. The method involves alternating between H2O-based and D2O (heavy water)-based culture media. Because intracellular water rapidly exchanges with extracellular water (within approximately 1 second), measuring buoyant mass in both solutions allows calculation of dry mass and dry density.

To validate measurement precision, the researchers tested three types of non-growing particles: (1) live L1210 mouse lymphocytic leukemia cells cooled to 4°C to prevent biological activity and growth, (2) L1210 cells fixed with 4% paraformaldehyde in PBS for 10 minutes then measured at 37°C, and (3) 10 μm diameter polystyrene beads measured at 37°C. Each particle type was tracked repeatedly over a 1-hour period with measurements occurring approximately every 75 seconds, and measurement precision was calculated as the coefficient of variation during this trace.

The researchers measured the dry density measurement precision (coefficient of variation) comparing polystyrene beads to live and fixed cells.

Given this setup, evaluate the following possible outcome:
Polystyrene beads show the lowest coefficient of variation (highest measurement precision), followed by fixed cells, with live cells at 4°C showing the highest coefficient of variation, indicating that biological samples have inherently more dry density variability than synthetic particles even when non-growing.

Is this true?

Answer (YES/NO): NO